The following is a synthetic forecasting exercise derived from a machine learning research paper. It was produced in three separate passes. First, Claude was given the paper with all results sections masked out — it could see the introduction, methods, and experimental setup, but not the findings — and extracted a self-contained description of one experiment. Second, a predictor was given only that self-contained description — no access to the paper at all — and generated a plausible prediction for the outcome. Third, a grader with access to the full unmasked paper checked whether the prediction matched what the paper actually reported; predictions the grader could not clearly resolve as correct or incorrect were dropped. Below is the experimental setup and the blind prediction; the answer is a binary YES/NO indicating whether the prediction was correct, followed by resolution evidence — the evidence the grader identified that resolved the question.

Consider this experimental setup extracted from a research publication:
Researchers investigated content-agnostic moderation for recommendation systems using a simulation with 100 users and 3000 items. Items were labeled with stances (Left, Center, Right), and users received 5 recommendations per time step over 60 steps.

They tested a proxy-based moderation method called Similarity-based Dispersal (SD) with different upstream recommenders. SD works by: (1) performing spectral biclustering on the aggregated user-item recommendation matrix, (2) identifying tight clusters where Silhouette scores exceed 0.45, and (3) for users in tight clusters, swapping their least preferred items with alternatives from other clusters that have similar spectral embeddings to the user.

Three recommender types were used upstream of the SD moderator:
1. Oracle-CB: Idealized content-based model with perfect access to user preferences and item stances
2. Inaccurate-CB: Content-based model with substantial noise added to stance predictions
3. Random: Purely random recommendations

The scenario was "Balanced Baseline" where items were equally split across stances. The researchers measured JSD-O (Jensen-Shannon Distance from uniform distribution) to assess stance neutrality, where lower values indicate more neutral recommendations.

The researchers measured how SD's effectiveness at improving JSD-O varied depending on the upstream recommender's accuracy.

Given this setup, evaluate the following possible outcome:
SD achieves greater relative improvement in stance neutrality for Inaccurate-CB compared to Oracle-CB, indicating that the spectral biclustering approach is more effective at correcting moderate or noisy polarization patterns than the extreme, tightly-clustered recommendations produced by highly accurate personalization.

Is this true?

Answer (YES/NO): NO